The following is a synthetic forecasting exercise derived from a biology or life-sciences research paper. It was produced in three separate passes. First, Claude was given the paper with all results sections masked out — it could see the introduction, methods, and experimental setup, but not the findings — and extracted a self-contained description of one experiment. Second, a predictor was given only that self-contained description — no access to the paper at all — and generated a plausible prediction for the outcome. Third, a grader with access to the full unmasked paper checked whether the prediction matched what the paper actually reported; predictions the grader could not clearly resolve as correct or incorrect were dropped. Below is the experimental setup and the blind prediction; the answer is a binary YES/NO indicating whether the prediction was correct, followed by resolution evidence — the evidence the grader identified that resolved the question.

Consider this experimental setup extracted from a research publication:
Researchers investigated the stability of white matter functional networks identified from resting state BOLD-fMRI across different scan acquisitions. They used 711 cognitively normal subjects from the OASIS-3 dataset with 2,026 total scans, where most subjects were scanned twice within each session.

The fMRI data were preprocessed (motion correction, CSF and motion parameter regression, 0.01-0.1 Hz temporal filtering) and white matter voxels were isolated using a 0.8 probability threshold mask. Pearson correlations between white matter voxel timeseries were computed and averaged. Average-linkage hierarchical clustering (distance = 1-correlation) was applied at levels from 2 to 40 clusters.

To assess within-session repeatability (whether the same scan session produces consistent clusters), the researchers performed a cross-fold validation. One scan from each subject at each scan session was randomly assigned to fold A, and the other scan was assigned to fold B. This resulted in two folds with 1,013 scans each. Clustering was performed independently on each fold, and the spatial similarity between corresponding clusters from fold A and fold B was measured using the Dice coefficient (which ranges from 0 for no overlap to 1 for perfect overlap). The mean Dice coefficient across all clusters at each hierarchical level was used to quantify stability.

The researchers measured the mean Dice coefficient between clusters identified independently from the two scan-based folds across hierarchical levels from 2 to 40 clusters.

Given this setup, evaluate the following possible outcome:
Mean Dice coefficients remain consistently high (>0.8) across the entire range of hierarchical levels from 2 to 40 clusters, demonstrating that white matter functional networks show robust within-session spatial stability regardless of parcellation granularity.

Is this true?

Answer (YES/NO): YES